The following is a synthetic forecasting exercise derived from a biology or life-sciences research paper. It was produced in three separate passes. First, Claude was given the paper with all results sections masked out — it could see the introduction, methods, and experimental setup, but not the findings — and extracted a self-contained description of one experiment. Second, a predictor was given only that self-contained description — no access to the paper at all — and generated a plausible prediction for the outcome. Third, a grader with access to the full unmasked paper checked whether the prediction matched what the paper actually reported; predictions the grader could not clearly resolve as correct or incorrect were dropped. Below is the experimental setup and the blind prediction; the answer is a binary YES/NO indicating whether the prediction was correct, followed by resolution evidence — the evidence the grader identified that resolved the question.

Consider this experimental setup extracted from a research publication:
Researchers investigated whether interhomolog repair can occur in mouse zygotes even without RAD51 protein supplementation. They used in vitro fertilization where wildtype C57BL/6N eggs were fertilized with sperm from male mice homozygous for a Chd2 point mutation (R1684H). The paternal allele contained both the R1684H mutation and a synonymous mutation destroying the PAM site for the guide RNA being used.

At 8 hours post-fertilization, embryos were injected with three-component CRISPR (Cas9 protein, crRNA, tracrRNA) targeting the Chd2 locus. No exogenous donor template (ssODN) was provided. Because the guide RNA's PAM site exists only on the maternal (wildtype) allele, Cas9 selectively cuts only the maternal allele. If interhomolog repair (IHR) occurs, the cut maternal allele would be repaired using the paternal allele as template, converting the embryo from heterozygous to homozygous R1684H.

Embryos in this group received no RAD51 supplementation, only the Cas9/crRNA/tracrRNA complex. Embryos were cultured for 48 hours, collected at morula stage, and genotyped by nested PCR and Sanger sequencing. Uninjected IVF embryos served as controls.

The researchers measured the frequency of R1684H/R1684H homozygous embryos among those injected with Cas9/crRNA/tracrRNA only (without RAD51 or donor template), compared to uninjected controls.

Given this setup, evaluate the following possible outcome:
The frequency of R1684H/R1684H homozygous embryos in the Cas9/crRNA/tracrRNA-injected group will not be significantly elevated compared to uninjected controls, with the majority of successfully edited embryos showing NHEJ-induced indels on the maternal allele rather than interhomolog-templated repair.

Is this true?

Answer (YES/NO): NO